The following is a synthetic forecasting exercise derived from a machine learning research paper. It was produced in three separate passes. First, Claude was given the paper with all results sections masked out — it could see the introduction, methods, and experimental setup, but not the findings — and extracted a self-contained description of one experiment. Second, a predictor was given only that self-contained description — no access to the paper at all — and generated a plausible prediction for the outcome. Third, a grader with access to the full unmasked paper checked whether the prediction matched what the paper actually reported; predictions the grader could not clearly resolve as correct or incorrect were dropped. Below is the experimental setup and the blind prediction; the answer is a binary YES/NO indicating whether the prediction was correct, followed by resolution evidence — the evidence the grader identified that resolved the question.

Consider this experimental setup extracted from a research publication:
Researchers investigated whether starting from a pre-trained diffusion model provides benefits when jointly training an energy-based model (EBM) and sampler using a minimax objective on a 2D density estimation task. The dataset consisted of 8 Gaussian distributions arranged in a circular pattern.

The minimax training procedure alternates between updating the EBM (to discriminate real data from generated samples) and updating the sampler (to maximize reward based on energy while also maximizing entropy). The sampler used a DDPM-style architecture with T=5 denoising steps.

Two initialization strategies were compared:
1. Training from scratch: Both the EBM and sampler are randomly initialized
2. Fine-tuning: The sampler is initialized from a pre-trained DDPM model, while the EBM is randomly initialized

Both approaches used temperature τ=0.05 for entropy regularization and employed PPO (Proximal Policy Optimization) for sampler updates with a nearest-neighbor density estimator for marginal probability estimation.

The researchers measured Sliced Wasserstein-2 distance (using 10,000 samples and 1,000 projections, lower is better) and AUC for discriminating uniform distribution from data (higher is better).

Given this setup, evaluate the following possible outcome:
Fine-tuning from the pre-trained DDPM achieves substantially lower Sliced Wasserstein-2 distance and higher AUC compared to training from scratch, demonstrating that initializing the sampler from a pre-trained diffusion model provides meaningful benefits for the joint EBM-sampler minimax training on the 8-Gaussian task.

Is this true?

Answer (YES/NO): NO